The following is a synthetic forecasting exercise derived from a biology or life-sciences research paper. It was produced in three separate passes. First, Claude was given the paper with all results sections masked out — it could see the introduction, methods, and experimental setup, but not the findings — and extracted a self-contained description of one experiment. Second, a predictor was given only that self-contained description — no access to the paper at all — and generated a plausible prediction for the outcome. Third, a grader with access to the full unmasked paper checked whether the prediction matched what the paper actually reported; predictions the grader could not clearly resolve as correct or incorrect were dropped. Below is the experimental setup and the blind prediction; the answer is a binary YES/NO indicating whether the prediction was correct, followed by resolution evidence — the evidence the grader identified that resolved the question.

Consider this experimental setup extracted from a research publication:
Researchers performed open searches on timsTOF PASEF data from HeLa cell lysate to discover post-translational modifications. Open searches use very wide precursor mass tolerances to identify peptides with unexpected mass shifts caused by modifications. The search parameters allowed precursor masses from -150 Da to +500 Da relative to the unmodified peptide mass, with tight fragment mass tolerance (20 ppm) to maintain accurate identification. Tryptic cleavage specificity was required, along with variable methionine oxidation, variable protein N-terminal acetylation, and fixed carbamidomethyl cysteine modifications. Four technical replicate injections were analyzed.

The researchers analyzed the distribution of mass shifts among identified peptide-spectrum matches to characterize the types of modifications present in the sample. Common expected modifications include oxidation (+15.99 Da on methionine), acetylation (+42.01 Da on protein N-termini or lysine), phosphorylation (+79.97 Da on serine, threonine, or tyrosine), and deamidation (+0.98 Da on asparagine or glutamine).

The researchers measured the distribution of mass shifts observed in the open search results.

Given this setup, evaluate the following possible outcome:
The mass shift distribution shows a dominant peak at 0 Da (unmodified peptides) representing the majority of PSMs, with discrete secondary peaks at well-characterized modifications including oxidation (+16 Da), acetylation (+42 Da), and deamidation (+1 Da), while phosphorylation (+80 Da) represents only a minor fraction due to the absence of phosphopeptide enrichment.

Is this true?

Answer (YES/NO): NO